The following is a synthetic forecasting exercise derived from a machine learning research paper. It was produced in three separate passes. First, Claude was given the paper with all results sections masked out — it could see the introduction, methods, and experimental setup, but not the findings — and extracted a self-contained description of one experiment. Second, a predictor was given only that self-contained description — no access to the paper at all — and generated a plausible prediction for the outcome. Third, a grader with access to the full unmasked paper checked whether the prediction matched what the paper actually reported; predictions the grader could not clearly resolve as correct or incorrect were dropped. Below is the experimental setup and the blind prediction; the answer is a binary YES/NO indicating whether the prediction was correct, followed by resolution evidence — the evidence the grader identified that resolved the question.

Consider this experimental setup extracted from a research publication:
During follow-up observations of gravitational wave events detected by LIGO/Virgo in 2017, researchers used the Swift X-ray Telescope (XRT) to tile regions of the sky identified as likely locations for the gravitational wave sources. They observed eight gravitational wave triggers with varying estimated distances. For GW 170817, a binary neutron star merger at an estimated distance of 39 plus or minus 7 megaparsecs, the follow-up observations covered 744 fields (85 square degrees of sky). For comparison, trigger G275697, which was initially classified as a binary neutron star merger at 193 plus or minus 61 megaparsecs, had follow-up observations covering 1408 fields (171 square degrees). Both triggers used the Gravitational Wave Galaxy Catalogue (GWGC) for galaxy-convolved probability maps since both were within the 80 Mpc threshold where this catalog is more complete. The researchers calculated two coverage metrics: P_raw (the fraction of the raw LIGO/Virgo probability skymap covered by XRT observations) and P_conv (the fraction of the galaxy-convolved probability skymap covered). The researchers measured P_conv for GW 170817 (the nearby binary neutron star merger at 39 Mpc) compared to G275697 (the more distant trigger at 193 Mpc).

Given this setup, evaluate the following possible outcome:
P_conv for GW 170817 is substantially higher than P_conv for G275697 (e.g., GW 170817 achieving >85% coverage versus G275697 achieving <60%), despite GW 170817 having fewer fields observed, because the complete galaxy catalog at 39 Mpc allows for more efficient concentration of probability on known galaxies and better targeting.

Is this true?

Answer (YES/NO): YES